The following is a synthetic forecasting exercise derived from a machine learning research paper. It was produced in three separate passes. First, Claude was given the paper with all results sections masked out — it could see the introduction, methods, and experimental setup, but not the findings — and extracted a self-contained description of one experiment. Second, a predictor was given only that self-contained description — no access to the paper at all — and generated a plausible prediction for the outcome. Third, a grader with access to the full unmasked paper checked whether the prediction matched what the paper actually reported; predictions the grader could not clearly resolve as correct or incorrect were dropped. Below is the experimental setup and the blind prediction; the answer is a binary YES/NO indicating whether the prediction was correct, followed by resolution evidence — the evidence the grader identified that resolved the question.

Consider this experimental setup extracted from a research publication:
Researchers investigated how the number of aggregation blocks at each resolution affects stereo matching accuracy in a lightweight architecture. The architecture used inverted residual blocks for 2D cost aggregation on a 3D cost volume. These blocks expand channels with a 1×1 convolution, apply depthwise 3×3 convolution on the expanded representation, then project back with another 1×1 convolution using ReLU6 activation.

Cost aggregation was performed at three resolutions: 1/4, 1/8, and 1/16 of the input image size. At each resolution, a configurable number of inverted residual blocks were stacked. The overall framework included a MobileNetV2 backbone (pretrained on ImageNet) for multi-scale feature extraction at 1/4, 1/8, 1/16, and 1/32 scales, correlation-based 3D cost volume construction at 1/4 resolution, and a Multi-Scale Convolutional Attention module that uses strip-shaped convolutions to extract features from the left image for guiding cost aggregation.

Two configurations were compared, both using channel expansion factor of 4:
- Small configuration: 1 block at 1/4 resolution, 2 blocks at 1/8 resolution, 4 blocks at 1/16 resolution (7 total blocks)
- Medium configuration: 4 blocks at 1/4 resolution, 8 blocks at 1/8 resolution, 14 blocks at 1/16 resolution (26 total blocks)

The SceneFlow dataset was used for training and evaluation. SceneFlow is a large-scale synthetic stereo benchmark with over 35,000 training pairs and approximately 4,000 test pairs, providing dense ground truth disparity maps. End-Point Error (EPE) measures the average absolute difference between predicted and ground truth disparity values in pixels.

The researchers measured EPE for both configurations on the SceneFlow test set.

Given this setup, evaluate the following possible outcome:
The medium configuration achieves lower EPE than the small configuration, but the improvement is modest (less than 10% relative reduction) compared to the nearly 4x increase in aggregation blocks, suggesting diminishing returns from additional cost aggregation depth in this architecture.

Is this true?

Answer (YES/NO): NO